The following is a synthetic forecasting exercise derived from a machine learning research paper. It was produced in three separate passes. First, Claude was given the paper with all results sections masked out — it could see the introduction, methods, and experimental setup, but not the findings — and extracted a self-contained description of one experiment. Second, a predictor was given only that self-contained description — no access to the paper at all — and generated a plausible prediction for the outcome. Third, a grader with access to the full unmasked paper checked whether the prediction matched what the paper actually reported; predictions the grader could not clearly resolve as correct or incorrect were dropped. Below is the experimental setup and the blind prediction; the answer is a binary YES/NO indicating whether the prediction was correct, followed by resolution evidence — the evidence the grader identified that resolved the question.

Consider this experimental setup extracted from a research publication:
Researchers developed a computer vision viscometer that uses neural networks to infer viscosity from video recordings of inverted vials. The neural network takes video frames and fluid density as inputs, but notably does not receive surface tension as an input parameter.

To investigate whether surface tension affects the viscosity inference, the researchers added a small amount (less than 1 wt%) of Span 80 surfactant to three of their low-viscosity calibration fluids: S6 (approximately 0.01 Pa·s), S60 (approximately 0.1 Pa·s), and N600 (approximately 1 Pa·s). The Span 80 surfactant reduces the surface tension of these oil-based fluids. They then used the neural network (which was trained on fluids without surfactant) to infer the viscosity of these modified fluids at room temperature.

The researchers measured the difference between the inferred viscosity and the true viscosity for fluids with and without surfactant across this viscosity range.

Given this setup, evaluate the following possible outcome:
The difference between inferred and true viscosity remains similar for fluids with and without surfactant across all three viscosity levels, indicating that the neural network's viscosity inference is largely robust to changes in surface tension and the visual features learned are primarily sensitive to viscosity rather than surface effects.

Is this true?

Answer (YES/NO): NO